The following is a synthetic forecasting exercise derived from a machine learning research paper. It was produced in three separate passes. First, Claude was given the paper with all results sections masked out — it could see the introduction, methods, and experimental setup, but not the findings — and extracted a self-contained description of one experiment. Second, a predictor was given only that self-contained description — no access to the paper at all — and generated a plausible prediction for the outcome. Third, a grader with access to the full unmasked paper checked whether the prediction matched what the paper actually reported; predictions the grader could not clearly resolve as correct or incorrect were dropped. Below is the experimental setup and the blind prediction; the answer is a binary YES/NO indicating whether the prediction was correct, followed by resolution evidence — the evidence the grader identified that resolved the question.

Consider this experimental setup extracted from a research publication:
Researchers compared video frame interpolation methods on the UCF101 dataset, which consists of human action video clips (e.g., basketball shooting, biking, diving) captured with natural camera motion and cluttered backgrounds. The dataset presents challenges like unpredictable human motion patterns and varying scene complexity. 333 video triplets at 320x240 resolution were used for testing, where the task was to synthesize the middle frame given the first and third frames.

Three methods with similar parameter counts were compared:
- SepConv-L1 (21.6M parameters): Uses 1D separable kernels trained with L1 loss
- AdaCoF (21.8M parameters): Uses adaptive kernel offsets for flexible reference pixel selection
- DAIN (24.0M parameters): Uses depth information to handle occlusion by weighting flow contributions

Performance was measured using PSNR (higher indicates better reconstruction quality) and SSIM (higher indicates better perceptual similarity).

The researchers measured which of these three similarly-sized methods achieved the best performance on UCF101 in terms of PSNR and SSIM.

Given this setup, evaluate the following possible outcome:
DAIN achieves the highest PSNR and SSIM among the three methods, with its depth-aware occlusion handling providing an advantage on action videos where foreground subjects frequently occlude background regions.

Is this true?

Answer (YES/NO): YES